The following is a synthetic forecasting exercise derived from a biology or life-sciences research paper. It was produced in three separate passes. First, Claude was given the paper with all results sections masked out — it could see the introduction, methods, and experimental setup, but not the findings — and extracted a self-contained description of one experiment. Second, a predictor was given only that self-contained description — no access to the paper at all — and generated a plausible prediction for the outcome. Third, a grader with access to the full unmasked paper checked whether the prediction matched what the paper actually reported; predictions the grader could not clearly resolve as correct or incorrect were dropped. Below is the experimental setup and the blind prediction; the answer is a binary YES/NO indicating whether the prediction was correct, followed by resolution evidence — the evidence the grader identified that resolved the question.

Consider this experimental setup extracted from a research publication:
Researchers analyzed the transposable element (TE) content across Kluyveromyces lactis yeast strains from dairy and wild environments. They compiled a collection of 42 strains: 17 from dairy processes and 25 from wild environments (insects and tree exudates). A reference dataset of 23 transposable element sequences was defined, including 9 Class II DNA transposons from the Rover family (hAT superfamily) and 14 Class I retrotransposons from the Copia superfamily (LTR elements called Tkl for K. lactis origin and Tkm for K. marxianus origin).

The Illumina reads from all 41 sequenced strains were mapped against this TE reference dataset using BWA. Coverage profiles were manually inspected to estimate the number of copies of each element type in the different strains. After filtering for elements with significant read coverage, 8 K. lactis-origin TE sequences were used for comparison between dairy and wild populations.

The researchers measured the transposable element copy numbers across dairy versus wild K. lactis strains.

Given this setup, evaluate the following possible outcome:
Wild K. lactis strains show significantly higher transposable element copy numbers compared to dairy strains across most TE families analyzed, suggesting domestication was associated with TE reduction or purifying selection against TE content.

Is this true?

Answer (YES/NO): NO